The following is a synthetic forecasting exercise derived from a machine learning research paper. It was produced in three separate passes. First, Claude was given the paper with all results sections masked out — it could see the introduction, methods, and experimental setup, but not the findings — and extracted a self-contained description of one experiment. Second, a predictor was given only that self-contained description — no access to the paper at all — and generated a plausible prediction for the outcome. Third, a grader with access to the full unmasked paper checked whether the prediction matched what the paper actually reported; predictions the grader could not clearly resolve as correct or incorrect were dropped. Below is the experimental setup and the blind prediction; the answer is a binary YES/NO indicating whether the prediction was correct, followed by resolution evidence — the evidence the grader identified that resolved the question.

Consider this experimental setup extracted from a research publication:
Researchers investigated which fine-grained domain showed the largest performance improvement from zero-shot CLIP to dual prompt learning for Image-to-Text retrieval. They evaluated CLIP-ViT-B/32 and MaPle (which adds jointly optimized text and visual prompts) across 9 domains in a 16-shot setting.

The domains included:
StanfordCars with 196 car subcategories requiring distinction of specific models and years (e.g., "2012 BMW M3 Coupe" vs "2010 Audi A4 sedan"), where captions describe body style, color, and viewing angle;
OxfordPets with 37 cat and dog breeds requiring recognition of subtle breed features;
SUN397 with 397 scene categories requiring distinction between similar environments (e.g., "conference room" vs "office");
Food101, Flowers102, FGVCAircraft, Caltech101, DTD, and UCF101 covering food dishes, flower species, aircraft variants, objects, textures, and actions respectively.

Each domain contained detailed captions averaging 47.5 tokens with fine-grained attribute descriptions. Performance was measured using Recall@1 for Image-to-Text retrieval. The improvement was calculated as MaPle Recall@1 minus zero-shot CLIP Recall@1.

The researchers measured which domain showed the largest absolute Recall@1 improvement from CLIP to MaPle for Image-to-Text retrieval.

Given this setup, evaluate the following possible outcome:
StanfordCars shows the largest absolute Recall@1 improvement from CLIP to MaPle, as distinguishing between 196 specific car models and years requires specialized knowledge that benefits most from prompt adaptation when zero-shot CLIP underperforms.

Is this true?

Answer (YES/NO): YES